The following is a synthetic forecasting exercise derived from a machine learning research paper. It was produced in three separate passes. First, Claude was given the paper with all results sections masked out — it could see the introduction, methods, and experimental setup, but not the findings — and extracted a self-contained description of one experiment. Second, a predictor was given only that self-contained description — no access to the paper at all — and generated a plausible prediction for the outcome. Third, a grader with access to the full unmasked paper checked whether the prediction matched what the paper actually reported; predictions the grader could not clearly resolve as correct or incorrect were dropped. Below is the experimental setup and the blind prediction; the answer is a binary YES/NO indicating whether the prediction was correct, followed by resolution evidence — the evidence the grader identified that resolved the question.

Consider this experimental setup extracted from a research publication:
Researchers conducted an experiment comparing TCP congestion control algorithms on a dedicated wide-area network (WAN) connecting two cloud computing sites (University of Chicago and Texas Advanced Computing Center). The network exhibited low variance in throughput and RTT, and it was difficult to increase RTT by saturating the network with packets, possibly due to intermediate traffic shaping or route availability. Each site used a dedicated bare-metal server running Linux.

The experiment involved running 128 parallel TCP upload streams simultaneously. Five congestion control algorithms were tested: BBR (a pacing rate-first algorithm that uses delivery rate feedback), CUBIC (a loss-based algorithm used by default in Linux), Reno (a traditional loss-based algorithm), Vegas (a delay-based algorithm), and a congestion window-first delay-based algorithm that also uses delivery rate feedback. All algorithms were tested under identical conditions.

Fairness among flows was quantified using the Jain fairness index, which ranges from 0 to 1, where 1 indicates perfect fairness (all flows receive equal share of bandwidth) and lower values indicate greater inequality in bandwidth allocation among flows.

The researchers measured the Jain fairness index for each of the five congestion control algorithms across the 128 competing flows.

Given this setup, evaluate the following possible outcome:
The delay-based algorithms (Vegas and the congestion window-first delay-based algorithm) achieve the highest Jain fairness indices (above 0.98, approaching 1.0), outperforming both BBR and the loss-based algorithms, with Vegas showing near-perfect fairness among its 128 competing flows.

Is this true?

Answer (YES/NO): NO